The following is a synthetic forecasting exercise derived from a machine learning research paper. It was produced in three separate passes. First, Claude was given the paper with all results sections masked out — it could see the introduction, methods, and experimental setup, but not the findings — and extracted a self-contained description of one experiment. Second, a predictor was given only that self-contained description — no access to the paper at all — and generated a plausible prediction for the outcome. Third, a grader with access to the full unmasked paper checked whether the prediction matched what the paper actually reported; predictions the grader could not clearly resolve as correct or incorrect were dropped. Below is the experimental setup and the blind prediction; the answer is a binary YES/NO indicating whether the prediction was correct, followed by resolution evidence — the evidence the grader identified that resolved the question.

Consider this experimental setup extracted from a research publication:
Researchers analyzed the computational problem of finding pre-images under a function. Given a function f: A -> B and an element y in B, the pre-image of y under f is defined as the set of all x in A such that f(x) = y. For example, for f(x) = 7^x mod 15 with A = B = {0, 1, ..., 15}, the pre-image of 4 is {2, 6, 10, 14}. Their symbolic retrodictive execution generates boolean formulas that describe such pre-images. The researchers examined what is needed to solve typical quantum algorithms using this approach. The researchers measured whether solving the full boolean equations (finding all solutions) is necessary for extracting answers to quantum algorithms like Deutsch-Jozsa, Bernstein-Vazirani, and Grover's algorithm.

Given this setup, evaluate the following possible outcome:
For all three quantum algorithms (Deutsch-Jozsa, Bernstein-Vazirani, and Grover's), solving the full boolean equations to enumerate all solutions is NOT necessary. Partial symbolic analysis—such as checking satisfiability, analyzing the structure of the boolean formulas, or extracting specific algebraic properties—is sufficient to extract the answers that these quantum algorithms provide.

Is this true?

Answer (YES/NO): YES